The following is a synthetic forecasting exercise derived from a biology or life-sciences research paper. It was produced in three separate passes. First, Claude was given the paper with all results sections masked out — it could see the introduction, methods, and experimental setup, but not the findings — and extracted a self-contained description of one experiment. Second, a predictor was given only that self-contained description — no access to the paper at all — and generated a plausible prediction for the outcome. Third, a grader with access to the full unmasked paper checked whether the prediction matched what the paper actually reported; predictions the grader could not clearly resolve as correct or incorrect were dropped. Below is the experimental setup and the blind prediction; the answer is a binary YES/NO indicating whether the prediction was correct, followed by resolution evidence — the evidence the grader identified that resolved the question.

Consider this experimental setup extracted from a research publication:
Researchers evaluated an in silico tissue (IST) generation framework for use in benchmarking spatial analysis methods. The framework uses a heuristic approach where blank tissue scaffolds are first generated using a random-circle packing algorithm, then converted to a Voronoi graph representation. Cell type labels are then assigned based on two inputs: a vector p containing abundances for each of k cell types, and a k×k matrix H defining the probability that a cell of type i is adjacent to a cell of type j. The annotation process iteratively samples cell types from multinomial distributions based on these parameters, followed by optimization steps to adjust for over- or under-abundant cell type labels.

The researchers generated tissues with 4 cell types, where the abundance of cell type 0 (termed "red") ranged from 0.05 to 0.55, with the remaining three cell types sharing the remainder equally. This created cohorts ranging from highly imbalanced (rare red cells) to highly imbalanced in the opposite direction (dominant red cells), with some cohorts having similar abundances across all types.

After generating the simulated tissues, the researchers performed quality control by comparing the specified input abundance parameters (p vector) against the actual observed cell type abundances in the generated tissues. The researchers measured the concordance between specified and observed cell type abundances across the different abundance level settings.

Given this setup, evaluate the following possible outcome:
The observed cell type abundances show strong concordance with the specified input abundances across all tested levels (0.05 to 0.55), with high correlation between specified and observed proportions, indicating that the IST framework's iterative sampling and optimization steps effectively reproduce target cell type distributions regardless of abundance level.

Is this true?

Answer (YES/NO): NO